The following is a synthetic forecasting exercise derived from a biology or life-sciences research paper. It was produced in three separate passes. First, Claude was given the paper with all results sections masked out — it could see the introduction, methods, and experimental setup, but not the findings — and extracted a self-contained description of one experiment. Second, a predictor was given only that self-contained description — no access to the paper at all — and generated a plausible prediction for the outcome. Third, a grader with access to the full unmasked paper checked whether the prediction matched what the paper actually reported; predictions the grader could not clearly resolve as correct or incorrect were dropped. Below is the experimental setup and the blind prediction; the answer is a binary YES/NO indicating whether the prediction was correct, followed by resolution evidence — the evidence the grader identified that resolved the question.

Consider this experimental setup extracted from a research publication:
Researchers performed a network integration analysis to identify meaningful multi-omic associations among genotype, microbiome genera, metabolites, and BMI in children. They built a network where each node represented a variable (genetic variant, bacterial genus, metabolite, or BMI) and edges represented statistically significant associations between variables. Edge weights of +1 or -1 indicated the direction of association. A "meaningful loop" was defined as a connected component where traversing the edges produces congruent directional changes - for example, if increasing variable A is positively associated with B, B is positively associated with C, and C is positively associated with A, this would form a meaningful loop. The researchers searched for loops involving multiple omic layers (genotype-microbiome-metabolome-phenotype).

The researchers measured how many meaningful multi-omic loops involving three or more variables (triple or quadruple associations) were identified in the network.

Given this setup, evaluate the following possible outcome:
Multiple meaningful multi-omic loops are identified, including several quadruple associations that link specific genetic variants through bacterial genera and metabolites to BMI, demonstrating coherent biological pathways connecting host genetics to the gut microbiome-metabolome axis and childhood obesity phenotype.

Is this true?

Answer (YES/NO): NO